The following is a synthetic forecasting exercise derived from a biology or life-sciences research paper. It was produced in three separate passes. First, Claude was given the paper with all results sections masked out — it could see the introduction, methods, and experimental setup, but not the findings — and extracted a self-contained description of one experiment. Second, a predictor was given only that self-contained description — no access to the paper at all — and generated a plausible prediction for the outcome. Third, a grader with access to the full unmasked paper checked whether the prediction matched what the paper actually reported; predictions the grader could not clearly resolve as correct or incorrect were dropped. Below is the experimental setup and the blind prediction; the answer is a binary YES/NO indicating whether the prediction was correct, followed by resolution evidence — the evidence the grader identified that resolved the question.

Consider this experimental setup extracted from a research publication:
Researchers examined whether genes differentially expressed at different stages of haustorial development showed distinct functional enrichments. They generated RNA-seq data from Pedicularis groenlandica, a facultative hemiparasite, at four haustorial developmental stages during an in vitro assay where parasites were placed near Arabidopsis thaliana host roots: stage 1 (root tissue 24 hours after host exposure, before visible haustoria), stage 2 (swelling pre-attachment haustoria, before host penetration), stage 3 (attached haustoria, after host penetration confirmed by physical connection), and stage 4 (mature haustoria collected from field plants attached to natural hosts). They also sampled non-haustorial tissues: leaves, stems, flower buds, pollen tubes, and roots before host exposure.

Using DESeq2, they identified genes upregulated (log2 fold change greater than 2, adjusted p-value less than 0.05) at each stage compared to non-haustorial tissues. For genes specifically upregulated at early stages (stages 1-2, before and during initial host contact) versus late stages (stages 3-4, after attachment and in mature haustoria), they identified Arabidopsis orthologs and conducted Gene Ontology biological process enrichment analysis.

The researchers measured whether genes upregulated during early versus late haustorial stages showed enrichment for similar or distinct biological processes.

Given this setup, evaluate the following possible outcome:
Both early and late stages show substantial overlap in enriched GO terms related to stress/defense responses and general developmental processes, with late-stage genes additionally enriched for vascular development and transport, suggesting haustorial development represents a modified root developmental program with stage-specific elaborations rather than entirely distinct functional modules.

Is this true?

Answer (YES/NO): NO